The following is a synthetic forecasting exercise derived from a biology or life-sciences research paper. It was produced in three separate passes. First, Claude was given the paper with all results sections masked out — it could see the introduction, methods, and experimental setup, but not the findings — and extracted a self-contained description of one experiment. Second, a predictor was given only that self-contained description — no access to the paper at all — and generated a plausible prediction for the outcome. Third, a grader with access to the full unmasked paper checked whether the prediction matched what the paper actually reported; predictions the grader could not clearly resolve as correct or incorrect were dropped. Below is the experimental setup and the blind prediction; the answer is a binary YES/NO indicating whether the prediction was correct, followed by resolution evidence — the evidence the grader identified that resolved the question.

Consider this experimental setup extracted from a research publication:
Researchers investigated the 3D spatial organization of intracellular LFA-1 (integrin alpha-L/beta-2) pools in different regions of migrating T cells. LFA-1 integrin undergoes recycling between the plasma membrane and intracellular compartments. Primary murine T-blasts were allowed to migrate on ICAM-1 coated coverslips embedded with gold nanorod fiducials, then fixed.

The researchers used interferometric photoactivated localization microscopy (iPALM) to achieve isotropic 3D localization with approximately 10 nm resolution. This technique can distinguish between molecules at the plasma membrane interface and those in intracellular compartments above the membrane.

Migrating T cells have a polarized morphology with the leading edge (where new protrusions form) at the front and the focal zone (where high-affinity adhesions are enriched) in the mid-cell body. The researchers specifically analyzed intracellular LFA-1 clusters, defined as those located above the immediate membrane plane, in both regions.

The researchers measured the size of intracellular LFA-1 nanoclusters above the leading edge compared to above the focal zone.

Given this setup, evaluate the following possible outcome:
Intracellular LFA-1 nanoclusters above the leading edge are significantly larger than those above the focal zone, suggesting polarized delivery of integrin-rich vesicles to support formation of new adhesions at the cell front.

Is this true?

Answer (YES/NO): NO